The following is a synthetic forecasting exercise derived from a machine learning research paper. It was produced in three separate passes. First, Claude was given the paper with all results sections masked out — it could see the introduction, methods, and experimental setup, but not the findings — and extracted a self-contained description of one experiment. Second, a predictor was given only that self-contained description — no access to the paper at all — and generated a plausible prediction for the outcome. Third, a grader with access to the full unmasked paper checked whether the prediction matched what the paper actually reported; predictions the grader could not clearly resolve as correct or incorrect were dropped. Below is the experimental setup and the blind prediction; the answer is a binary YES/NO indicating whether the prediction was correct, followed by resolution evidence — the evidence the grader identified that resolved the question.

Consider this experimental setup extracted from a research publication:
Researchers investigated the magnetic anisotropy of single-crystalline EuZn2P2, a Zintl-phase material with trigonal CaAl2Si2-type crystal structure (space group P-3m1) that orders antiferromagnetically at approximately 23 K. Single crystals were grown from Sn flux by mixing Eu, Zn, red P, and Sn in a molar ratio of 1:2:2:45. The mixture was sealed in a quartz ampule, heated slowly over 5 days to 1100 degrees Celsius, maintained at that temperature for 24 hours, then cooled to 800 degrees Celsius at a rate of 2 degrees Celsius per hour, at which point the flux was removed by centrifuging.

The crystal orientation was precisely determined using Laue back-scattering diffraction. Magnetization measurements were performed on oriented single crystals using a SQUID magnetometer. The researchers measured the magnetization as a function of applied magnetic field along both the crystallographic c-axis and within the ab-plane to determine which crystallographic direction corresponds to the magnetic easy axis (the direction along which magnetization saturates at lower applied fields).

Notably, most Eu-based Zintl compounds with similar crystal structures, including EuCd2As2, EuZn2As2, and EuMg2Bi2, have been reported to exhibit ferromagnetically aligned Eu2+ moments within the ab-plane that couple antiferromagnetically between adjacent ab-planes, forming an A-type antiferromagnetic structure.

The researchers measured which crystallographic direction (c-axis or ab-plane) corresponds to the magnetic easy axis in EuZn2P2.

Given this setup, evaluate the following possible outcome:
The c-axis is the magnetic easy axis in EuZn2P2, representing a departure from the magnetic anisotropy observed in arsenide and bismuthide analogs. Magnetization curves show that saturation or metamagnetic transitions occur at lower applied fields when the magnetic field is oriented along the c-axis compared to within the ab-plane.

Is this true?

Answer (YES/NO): NO